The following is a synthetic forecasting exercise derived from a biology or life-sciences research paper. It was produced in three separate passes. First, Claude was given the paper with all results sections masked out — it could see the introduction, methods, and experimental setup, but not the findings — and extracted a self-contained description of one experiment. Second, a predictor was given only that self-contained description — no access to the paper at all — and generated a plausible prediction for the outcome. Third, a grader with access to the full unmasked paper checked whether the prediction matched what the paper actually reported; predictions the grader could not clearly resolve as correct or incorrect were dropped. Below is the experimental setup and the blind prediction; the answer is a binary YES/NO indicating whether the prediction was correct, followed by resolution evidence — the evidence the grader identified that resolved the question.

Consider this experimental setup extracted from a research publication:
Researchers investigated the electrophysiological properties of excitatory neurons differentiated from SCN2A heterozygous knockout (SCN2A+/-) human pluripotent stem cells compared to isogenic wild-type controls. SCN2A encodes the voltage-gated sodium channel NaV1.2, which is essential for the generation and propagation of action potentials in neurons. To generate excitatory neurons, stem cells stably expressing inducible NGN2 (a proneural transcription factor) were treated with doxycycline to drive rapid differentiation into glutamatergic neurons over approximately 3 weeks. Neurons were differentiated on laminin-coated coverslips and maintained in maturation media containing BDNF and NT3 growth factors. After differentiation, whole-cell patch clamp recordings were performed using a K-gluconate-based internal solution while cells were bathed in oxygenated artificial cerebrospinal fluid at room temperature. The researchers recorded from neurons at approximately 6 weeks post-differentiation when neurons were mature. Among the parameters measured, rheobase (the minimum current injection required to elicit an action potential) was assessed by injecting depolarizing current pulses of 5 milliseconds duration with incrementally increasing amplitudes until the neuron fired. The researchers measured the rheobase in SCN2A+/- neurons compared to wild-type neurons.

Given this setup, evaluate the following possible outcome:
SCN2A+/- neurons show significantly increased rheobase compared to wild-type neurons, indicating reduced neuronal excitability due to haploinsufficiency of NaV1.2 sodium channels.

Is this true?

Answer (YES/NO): NO